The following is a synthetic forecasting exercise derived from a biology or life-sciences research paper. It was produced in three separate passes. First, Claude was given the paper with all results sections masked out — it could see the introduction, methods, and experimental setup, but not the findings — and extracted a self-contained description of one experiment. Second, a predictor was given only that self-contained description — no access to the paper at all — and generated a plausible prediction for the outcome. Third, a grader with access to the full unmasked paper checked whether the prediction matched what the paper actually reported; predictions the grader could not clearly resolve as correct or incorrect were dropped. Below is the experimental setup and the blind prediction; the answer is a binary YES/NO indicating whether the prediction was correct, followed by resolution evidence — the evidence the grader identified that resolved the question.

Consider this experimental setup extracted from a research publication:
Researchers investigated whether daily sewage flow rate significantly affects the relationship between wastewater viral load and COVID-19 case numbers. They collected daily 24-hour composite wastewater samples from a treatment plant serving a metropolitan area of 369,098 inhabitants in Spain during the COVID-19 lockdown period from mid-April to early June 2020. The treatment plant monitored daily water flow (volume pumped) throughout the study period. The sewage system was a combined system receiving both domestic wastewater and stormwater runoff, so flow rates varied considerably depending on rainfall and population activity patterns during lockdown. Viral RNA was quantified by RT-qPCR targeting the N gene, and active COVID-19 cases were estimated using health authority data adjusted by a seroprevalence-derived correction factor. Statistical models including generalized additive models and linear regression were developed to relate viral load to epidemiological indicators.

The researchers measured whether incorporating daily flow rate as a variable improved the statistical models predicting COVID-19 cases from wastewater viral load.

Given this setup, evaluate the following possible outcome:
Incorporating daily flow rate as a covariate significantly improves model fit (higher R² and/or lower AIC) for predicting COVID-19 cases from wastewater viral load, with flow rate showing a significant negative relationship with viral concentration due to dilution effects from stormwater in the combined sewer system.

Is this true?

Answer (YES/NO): NO